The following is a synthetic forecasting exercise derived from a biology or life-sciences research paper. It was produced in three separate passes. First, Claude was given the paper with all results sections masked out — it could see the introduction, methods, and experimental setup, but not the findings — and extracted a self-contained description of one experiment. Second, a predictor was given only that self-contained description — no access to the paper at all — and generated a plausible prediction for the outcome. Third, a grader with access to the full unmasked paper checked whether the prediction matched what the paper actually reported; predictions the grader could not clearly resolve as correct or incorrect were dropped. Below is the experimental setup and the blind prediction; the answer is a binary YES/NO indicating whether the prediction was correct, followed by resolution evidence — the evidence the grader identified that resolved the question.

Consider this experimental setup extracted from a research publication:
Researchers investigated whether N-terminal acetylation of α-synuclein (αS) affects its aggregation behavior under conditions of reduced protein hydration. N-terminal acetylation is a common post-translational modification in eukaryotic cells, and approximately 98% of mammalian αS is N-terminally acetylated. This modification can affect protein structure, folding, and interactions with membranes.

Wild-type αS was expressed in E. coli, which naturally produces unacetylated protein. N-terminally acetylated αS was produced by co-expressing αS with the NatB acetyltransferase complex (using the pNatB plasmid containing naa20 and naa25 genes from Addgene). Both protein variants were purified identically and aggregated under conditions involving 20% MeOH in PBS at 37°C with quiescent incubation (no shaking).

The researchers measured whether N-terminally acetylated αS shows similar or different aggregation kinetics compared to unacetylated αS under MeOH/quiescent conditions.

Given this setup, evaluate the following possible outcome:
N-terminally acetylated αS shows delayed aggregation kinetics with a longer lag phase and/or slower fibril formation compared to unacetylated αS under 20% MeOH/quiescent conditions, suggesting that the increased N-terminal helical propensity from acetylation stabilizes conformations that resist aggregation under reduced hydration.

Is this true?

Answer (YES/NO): NO